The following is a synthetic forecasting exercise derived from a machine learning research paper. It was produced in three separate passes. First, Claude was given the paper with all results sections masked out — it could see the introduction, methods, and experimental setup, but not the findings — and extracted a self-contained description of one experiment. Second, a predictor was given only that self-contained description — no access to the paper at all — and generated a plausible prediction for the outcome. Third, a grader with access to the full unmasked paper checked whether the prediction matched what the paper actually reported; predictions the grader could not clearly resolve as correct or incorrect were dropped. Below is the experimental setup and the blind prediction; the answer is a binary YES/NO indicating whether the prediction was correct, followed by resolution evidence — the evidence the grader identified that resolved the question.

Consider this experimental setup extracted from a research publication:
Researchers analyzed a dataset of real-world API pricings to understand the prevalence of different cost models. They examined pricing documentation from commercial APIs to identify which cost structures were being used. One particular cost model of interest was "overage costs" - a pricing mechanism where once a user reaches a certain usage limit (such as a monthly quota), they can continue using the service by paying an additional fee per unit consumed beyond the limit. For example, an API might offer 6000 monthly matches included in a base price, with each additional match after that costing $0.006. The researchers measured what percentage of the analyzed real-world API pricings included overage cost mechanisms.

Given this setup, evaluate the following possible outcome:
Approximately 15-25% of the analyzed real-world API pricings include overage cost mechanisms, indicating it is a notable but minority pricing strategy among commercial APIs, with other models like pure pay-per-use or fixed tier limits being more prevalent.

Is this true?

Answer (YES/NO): NO